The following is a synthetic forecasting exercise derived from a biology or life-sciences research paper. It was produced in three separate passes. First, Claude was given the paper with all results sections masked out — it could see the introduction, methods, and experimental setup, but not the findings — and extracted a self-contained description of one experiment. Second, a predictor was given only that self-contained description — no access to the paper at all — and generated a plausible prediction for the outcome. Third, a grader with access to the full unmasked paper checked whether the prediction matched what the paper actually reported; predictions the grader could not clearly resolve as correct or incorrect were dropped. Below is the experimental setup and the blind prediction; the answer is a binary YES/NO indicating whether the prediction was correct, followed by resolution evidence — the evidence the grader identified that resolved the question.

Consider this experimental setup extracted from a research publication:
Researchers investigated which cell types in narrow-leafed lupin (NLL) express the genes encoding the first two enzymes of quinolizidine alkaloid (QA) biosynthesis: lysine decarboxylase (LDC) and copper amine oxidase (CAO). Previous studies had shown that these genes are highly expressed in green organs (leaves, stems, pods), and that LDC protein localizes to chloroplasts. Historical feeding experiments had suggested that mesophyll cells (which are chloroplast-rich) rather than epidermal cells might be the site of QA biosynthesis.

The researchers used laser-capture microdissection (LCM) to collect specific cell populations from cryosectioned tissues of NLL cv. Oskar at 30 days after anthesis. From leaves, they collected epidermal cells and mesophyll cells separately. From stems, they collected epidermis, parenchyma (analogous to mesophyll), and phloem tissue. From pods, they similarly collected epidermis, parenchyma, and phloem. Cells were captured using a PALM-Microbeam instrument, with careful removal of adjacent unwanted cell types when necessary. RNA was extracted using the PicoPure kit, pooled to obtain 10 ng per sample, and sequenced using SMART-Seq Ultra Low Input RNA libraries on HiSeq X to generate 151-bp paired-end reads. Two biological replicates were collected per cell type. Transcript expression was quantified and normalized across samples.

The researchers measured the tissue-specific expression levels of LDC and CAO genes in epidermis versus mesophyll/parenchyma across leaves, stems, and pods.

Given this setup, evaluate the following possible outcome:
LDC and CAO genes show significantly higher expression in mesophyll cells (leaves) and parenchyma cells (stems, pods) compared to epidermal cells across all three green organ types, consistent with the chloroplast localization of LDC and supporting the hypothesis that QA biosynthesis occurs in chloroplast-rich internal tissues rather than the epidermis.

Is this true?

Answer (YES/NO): NO